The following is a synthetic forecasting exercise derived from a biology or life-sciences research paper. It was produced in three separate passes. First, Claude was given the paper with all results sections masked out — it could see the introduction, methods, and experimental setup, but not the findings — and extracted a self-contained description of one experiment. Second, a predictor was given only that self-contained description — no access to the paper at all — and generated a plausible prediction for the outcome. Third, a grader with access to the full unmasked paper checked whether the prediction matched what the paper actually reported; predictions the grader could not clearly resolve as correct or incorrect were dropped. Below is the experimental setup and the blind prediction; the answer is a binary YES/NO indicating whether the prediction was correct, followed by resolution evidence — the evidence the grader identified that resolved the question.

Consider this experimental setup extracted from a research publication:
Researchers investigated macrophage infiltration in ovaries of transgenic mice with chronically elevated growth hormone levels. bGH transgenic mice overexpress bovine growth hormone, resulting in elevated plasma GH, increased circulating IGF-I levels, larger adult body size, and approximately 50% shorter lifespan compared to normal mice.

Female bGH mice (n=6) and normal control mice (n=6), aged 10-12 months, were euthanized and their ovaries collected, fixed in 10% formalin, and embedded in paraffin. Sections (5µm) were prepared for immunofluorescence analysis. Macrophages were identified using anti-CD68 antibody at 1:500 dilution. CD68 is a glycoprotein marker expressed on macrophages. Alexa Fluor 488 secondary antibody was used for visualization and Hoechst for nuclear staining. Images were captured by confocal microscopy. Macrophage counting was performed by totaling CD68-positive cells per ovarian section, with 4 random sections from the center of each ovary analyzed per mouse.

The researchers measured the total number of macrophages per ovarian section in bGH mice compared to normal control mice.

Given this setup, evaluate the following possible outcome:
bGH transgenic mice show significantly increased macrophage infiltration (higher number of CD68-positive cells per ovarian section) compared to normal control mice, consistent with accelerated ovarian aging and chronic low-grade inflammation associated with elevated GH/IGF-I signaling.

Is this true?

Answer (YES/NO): YES